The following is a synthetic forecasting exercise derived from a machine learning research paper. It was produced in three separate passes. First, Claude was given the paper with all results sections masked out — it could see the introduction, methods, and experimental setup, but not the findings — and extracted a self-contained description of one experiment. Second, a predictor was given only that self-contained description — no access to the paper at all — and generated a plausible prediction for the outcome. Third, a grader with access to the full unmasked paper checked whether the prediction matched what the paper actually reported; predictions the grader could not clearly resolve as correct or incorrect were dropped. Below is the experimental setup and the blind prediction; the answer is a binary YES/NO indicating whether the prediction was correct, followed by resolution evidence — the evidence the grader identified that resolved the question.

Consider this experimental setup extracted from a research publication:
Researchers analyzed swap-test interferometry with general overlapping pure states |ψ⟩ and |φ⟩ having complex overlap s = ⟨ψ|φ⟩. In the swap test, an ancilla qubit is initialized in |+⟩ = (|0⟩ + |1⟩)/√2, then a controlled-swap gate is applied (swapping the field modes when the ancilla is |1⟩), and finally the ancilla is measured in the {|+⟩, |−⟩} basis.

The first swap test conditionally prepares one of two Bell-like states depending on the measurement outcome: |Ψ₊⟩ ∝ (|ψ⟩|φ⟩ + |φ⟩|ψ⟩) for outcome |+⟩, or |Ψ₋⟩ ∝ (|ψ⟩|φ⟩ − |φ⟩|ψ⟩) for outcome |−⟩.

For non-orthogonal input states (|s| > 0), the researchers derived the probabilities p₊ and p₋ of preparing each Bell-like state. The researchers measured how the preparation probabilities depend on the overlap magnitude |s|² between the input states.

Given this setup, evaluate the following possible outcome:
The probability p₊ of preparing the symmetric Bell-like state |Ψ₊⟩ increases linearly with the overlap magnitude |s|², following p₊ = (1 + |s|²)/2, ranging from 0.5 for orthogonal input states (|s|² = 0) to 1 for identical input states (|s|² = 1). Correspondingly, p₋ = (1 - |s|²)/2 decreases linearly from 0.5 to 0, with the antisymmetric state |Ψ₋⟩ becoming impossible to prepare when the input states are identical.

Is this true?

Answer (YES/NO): YES